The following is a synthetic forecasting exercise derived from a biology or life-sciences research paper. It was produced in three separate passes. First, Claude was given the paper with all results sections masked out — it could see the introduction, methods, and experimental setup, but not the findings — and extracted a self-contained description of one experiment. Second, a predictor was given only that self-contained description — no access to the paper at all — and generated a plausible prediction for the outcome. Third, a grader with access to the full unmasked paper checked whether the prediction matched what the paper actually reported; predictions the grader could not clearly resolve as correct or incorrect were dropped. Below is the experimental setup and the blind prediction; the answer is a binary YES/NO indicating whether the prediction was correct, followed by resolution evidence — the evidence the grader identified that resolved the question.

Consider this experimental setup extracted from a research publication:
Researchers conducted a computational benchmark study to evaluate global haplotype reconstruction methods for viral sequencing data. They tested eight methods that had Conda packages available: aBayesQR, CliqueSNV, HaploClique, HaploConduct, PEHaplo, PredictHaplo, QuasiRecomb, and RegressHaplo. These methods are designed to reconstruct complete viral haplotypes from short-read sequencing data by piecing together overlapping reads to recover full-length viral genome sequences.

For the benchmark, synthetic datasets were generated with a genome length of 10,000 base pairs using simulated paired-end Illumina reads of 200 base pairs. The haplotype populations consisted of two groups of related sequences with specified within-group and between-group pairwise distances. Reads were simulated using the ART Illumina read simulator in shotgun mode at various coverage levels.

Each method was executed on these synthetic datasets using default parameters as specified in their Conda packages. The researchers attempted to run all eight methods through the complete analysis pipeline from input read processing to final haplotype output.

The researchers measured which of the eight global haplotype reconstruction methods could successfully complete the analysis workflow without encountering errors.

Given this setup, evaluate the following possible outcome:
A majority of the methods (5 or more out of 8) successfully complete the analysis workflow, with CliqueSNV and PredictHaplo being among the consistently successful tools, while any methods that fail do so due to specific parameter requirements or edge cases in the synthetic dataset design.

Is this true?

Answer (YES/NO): NO